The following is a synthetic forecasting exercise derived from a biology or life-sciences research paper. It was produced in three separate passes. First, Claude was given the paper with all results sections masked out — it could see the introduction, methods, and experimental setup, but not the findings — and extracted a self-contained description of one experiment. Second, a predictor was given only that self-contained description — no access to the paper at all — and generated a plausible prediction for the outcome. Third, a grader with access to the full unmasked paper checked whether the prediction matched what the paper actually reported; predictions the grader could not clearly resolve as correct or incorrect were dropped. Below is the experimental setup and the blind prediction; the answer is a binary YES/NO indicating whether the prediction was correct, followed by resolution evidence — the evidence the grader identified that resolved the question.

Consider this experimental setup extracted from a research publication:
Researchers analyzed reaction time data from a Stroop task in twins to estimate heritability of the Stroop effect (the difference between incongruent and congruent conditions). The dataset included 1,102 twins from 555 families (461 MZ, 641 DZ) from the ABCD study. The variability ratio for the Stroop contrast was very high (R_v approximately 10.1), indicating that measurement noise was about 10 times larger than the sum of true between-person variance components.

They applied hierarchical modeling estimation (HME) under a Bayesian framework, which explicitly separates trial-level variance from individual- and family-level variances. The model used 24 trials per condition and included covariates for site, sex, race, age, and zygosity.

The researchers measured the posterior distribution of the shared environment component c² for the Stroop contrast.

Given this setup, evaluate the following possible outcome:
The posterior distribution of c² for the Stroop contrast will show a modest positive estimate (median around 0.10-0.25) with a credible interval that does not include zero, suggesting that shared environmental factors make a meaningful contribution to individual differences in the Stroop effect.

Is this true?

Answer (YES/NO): NO